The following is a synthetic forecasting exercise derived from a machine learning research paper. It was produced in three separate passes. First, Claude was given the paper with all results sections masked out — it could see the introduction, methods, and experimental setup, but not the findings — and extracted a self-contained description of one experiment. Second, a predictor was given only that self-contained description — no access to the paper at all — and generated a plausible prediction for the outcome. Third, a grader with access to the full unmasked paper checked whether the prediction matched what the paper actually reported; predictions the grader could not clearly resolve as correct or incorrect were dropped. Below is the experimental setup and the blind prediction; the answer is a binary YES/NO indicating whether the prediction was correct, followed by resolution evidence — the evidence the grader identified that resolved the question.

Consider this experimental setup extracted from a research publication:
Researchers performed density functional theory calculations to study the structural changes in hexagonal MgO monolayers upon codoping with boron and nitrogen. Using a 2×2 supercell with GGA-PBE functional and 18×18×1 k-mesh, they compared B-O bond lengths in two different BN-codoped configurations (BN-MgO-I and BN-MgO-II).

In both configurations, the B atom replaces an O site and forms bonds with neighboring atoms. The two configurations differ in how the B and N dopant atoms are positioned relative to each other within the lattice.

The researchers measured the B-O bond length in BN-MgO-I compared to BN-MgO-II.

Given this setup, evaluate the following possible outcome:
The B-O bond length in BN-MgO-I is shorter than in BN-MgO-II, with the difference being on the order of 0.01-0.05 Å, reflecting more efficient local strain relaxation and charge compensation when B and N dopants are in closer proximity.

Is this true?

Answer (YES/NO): NO